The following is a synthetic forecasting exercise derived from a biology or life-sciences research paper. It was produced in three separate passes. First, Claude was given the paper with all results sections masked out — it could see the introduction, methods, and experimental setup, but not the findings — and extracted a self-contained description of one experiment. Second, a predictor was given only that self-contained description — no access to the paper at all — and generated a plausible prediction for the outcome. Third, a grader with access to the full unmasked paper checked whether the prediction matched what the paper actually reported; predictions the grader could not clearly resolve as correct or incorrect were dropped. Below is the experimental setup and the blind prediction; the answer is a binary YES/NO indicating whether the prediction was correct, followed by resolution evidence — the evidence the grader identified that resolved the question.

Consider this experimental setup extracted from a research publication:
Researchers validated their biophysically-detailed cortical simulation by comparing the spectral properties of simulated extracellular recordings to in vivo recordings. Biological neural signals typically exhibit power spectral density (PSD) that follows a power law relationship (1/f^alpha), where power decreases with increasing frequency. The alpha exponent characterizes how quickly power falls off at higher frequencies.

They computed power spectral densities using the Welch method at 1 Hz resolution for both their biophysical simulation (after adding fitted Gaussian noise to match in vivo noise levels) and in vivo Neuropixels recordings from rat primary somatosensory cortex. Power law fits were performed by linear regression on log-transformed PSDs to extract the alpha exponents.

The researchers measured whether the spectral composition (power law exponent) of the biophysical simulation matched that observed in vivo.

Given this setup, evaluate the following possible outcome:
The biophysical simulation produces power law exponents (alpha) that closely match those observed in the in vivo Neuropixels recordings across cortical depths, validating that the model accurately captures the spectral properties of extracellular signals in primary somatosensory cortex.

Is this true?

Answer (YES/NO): YES